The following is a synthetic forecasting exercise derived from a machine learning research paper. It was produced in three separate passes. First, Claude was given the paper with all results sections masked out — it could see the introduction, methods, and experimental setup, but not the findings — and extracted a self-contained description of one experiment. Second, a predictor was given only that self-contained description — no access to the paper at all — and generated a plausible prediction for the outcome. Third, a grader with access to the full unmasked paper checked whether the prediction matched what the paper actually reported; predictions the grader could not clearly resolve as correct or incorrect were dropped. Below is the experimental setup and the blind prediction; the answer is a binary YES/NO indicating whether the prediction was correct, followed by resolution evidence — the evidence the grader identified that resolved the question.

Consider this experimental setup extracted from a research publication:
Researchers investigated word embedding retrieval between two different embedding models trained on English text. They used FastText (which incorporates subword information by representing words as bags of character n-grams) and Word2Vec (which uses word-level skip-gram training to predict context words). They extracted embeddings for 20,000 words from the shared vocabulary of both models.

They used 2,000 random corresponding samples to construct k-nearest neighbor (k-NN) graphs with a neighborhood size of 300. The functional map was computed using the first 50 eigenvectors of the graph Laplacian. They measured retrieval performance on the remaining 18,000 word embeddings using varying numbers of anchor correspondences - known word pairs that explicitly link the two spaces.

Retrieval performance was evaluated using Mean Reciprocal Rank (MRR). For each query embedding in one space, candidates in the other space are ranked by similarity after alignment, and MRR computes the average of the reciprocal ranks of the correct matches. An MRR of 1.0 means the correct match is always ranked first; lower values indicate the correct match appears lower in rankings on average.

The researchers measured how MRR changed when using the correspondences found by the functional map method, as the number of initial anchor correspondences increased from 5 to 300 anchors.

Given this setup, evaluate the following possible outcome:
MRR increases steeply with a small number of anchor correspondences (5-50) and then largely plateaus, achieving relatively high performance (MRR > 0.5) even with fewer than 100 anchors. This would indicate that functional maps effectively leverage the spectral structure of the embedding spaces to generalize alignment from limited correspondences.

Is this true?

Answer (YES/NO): NO